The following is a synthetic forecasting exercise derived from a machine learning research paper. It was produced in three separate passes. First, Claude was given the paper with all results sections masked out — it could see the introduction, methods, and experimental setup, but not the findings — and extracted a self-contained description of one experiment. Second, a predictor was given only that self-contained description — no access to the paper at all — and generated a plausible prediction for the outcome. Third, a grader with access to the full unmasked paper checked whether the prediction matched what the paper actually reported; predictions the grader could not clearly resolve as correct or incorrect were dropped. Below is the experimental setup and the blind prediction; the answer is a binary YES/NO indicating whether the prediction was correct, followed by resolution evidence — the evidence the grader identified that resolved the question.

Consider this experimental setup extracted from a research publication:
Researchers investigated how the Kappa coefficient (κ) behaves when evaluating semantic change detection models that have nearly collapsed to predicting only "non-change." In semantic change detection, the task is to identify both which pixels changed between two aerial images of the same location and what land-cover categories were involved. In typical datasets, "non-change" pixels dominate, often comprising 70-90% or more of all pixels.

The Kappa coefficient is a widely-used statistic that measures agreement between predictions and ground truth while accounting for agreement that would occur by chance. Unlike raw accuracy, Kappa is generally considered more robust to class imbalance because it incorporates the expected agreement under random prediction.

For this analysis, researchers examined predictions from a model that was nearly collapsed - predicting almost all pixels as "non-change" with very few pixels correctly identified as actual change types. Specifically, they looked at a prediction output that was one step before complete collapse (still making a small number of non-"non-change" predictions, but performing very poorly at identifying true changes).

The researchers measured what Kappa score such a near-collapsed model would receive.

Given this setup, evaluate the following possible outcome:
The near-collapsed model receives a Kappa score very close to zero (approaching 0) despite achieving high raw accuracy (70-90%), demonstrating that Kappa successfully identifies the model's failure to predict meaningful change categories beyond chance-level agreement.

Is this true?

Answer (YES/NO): NO